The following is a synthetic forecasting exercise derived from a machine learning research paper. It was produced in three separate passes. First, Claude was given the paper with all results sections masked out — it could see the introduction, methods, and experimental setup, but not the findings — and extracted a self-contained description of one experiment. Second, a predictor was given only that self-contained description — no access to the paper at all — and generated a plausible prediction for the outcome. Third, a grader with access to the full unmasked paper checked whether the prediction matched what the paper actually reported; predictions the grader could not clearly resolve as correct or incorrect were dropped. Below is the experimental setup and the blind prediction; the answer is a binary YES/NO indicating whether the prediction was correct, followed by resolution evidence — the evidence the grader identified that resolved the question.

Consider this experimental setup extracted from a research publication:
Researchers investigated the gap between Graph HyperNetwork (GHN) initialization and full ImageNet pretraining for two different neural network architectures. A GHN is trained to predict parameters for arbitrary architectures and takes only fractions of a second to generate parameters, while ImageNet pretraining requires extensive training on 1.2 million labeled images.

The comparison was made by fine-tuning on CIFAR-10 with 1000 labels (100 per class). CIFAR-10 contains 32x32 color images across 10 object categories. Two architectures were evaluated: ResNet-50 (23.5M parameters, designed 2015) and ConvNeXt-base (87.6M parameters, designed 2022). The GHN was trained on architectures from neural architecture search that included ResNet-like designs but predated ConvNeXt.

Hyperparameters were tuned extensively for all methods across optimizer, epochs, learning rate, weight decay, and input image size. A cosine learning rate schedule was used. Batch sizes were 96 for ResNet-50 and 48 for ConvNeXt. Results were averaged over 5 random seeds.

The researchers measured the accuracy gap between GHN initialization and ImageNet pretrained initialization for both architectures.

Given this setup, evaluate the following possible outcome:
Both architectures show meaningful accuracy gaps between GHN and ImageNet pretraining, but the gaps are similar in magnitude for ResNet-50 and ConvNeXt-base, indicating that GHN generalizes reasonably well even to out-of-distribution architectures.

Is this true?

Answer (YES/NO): NO